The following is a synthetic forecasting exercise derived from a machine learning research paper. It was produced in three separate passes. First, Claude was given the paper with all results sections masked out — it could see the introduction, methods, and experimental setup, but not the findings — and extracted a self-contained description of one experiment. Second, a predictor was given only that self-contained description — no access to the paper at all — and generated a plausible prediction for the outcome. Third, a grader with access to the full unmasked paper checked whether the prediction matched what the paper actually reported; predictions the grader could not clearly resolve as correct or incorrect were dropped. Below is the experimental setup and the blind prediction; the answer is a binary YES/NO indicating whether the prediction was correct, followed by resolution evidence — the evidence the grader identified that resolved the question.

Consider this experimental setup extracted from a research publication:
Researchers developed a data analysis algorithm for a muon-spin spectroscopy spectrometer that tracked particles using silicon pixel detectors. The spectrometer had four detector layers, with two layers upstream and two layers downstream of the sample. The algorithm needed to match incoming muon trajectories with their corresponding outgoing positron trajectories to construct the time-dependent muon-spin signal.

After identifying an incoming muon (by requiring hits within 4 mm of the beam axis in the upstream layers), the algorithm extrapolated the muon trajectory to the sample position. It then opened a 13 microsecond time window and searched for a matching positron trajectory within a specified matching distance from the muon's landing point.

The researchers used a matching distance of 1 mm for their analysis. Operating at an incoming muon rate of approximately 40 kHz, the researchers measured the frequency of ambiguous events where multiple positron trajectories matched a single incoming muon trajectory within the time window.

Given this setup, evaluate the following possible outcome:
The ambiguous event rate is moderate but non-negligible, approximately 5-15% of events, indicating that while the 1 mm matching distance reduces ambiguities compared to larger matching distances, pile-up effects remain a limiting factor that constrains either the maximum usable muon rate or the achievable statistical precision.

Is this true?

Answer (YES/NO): NO